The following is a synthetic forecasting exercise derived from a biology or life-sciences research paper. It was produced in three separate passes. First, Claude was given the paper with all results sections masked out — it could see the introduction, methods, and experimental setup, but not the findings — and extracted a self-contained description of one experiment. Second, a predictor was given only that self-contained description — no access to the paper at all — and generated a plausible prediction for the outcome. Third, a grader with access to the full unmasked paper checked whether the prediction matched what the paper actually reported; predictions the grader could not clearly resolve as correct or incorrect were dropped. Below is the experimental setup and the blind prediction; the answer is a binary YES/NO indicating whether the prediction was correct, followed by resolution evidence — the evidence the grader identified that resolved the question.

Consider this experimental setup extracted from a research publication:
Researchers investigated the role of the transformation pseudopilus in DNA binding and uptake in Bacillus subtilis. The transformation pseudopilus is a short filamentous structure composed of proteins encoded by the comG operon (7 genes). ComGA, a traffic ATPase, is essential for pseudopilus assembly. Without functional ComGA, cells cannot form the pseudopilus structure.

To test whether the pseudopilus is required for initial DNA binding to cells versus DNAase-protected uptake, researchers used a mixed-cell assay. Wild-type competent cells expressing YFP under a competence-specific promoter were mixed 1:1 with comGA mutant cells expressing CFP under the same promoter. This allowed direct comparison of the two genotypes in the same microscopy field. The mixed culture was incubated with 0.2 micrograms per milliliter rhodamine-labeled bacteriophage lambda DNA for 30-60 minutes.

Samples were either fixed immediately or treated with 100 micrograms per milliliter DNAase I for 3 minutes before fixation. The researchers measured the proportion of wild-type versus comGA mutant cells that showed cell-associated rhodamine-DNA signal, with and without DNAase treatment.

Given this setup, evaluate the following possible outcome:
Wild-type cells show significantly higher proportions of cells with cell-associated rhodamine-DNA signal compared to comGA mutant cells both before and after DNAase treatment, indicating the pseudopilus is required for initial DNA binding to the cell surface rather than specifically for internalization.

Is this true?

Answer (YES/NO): YES